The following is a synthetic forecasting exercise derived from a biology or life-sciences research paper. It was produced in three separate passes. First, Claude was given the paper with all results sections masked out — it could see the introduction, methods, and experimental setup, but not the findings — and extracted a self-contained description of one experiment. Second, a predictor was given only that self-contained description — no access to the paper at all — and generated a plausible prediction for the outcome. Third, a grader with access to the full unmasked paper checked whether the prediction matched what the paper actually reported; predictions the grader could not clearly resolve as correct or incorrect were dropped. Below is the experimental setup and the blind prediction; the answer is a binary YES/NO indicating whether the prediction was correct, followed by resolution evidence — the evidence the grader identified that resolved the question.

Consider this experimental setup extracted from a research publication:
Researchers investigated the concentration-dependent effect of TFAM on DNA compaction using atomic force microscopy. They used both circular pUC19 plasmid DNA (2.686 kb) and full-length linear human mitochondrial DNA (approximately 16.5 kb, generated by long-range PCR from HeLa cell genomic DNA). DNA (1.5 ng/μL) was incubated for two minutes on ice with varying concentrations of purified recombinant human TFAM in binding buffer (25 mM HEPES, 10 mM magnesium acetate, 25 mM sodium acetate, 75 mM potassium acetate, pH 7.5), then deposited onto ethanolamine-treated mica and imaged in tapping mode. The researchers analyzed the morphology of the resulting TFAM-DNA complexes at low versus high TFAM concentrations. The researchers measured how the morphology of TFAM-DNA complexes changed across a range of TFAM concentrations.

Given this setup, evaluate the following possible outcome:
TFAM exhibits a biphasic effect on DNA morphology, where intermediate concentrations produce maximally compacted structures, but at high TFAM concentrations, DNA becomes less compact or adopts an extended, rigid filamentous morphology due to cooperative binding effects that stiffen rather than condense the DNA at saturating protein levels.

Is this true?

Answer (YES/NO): NO